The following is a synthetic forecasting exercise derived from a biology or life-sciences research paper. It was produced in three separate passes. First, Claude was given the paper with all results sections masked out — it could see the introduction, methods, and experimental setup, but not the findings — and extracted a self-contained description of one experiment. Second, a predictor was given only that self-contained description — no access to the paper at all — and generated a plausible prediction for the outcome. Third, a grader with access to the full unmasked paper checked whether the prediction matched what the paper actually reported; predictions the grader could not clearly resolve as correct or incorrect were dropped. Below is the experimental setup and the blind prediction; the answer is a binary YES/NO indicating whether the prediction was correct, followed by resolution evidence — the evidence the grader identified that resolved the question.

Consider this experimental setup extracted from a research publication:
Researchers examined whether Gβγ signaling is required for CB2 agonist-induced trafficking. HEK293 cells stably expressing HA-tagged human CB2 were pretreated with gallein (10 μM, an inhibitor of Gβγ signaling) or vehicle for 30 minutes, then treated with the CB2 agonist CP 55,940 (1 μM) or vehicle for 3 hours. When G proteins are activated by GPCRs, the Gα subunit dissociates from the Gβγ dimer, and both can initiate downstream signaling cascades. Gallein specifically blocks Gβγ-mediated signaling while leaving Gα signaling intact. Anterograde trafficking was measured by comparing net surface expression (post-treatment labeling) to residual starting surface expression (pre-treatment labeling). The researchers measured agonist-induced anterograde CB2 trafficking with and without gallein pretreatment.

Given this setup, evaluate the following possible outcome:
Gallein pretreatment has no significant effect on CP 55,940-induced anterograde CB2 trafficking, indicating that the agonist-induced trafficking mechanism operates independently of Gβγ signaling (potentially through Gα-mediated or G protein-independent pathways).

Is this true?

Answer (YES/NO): YES